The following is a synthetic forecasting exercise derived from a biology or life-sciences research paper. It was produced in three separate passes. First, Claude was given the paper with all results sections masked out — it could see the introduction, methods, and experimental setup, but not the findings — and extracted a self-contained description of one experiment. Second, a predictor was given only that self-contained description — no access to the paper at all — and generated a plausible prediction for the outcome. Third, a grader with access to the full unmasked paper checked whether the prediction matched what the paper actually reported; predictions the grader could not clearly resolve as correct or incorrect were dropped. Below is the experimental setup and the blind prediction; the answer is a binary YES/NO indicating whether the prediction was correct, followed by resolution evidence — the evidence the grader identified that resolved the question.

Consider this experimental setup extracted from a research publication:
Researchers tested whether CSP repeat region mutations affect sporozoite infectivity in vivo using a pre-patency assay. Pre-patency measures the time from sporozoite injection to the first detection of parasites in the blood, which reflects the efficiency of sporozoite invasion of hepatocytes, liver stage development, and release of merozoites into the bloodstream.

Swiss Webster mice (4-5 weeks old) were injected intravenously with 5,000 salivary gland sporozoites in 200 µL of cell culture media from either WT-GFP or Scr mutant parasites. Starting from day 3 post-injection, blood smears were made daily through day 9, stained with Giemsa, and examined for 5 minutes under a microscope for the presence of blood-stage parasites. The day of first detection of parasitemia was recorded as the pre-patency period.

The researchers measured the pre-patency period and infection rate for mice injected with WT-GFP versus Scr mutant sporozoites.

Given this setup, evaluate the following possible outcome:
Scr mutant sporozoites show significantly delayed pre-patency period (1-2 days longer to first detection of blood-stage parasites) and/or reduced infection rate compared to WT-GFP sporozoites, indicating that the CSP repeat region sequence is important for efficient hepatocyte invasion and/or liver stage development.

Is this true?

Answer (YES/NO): YES